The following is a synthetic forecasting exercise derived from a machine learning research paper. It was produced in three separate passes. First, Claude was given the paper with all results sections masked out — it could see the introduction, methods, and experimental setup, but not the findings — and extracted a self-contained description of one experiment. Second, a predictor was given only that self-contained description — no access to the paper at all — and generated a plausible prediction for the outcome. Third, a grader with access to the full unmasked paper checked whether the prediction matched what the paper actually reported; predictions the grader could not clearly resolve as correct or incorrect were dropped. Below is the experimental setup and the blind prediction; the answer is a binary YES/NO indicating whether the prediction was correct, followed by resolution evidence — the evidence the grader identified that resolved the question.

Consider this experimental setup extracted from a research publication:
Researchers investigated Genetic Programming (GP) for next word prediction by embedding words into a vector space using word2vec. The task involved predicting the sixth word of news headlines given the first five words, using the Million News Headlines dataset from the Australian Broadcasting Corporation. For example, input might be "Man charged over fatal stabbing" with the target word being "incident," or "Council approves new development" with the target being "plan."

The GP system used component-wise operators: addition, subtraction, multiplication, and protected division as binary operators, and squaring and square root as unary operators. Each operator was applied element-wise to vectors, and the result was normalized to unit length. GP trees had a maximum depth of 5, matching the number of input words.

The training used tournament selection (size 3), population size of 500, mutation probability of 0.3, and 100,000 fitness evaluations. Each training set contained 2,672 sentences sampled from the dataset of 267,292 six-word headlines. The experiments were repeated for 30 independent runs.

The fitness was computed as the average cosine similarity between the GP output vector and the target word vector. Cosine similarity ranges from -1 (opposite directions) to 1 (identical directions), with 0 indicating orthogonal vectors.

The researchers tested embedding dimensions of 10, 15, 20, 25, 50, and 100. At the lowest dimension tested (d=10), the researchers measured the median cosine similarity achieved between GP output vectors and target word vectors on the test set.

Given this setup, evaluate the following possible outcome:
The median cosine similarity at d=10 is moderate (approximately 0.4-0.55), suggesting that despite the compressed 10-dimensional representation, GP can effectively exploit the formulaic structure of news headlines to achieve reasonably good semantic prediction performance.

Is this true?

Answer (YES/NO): YES